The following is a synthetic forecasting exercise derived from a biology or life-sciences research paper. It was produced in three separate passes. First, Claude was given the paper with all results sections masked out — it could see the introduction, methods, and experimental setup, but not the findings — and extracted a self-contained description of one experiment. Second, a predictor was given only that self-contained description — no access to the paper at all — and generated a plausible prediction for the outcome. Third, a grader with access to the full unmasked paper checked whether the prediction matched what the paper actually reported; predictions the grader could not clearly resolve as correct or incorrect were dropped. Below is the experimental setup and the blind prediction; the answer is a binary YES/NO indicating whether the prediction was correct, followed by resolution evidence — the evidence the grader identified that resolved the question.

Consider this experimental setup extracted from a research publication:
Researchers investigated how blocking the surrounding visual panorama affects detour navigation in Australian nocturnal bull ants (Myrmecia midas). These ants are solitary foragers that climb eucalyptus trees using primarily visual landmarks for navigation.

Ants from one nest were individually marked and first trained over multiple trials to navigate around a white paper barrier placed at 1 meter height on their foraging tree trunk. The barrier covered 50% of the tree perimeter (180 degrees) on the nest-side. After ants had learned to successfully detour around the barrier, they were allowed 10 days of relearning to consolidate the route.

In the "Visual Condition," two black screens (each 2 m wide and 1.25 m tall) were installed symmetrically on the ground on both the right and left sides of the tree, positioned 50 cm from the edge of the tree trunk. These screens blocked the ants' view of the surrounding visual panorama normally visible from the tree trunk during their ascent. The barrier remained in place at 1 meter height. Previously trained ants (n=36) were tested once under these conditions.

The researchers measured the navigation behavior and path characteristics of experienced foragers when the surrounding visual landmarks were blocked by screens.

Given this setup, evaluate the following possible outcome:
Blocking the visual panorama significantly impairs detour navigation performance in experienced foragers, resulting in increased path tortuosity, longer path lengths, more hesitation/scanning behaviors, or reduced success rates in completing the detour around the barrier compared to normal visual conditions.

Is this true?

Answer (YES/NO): YES